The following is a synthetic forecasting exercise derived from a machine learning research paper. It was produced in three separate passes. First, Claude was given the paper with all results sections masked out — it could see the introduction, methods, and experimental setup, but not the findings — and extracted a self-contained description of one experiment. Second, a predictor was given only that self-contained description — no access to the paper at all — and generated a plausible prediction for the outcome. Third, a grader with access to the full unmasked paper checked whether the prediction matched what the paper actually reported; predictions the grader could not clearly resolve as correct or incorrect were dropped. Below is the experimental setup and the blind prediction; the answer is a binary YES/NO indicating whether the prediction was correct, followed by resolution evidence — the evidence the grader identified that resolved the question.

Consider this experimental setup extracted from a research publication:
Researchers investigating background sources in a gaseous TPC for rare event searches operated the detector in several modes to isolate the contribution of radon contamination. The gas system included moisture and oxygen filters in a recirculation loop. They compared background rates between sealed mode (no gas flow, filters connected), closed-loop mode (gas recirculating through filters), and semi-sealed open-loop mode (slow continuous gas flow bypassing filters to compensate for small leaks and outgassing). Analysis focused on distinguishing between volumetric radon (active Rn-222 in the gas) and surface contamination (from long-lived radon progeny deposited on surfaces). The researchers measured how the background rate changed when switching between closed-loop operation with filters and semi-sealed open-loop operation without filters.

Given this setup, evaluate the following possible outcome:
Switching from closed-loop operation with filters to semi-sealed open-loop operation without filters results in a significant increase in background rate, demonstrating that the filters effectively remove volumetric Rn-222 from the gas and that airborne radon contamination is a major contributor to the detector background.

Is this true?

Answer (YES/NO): NO